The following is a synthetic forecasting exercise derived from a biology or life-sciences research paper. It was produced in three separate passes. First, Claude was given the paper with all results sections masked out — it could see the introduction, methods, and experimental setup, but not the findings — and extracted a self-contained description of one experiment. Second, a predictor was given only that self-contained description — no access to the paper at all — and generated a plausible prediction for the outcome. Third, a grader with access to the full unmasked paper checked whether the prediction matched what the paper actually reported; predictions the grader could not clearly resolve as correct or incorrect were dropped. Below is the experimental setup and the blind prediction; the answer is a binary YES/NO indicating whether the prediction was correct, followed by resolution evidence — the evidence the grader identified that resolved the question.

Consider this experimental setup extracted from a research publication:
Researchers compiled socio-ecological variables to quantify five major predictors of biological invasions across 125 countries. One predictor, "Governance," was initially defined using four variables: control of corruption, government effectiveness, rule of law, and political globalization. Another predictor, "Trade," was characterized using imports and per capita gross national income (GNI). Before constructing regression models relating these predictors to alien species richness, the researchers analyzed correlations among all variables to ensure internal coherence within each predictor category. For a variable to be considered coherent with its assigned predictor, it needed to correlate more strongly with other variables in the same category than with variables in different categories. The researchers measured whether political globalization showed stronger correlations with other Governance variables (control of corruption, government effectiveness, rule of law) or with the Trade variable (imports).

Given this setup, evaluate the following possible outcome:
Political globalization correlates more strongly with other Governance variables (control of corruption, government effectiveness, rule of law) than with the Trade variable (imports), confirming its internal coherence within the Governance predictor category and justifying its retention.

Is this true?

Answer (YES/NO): NO